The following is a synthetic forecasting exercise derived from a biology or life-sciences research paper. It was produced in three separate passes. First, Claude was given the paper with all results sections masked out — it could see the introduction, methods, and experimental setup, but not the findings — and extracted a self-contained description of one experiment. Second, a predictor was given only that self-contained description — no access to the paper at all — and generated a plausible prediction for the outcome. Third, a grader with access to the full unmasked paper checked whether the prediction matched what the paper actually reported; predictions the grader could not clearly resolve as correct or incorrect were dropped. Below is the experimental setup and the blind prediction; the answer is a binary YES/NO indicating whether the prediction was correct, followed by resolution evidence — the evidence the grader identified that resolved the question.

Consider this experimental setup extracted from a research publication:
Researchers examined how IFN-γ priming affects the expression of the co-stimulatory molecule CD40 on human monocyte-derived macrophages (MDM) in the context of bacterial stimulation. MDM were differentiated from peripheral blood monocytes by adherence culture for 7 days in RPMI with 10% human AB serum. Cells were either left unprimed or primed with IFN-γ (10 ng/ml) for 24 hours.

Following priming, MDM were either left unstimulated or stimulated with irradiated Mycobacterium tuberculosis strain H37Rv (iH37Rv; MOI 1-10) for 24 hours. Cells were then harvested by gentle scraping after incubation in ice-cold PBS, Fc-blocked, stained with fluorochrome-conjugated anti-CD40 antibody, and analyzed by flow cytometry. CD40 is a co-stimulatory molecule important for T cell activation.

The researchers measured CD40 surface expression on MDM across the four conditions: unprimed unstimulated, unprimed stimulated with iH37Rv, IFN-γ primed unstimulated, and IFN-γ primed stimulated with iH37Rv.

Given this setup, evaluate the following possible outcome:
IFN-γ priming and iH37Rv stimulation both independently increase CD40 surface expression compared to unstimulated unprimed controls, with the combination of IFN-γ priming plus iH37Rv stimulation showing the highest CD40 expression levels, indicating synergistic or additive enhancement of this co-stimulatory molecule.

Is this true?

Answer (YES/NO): YES